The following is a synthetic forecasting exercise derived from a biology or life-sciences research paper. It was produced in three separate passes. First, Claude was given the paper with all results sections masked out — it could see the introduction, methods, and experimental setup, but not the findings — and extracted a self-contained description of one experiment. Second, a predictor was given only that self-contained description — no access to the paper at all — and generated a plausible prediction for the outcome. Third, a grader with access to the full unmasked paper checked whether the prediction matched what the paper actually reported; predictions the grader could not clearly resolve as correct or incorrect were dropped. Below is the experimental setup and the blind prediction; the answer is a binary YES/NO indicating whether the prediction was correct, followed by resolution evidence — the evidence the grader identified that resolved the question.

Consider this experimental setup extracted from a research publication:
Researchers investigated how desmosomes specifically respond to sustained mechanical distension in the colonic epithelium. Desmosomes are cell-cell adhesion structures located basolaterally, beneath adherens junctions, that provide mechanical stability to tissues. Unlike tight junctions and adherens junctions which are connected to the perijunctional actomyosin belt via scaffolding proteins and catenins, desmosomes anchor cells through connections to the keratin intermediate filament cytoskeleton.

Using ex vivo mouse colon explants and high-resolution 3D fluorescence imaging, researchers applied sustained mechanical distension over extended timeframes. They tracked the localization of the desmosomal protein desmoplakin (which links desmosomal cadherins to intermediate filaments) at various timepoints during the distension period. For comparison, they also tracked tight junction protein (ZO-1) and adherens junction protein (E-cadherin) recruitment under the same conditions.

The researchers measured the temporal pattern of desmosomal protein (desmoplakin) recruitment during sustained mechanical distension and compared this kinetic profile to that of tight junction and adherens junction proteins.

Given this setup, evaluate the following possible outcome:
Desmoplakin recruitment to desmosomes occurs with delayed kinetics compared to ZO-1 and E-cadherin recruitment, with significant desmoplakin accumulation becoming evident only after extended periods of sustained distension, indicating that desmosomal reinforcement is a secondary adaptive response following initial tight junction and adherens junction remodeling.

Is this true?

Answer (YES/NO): NO